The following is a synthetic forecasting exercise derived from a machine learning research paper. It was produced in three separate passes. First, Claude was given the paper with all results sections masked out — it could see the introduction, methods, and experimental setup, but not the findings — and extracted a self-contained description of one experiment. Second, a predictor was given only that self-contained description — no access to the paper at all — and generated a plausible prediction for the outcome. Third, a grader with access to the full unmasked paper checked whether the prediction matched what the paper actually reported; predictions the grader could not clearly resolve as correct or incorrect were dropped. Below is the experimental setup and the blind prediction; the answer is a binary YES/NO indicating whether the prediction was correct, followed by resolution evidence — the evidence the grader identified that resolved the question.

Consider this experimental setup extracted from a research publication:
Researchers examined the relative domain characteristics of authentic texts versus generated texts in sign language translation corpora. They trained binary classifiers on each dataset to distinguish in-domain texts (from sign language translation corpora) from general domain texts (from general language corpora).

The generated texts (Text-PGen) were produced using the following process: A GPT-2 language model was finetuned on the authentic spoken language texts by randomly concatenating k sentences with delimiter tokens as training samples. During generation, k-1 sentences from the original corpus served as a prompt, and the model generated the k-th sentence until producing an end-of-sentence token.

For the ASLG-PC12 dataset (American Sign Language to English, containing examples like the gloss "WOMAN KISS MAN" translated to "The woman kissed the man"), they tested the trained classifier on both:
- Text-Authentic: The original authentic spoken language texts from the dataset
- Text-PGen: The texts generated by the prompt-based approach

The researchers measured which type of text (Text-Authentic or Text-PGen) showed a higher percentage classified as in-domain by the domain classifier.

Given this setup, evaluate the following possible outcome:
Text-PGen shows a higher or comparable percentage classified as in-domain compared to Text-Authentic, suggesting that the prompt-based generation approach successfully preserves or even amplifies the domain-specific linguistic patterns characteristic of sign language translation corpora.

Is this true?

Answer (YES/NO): YES